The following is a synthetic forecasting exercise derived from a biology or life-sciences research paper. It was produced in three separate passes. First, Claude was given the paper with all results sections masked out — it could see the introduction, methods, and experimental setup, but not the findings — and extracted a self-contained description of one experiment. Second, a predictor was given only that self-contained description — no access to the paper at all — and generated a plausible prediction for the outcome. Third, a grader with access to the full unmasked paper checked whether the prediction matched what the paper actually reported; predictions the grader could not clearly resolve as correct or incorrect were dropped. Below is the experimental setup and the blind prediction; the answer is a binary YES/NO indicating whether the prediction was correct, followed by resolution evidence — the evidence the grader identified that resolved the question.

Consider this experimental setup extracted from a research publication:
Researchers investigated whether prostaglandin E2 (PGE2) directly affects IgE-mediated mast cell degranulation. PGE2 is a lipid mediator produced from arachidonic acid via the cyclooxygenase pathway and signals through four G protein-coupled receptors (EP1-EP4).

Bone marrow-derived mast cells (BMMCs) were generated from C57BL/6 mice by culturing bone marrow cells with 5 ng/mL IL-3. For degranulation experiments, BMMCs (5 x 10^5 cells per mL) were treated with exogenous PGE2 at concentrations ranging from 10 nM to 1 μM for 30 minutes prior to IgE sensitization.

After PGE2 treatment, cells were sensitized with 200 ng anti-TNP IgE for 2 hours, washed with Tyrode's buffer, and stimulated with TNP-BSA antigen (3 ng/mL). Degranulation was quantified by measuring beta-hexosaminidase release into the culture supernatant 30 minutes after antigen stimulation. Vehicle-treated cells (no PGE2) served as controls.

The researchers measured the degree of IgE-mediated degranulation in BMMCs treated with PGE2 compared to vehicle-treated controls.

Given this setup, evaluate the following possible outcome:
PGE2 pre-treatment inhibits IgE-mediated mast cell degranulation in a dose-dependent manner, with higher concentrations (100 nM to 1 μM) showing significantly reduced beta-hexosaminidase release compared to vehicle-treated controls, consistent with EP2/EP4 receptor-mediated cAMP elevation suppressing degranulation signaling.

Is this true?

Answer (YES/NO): NO